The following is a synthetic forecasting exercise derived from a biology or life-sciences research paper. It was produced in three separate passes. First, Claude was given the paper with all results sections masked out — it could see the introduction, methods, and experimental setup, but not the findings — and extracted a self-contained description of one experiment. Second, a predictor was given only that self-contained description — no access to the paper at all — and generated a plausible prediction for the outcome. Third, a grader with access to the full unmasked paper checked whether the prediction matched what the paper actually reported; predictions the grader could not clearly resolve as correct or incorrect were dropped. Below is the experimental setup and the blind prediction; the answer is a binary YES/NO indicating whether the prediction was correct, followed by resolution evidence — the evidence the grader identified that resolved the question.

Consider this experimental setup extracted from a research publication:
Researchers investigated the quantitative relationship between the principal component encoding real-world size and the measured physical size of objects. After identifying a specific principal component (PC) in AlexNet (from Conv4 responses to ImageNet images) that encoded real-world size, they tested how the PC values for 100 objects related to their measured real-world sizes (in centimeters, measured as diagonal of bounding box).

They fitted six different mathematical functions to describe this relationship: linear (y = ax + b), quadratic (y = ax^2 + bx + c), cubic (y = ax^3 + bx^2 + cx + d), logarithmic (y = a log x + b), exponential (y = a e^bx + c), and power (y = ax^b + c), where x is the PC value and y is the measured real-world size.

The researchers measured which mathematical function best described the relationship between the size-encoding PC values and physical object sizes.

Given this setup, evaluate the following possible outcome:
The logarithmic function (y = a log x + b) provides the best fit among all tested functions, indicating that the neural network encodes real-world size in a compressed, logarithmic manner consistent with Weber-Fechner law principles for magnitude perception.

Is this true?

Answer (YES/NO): YES